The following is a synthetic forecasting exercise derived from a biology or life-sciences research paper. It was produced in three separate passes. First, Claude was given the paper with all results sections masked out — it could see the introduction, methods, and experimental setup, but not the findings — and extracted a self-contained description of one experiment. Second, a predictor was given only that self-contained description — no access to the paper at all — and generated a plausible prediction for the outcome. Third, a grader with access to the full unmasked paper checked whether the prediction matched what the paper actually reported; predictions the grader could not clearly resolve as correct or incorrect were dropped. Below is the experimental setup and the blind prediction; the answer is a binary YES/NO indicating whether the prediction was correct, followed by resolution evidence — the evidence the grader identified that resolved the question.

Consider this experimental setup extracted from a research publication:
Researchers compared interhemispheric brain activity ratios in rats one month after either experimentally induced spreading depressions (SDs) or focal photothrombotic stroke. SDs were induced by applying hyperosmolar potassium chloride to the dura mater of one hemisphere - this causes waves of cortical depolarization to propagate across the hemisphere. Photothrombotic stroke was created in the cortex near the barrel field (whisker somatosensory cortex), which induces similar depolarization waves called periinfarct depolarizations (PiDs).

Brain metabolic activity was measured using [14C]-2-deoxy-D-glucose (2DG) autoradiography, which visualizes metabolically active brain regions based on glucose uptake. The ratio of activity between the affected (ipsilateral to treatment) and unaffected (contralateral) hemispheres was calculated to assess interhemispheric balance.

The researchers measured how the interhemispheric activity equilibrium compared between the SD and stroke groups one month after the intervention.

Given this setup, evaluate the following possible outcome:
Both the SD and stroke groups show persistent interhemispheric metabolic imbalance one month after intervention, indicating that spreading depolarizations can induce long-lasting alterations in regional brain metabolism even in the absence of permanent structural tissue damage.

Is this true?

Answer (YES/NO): YES